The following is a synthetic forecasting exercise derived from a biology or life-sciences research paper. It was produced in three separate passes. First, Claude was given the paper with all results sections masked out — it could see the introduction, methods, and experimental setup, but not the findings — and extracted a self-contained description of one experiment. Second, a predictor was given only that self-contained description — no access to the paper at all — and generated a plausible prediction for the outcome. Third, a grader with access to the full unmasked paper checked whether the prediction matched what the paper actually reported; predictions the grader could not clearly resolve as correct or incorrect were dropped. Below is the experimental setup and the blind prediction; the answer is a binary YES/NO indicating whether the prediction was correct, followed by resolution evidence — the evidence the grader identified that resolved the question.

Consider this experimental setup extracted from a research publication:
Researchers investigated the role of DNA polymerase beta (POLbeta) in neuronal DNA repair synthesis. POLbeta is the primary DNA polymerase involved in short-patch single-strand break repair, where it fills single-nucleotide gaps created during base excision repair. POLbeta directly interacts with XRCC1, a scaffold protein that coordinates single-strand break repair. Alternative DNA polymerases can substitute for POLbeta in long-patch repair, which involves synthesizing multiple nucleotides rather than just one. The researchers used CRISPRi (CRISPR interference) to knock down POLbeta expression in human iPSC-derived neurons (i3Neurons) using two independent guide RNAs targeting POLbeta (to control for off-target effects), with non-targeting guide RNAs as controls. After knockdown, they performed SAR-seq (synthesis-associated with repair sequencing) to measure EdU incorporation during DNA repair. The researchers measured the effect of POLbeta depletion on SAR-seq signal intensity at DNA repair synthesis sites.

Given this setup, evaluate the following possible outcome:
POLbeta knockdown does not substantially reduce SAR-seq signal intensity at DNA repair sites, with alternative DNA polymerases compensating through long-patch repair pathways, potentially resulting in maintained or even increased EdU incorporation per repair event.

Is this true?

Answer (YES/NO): YES